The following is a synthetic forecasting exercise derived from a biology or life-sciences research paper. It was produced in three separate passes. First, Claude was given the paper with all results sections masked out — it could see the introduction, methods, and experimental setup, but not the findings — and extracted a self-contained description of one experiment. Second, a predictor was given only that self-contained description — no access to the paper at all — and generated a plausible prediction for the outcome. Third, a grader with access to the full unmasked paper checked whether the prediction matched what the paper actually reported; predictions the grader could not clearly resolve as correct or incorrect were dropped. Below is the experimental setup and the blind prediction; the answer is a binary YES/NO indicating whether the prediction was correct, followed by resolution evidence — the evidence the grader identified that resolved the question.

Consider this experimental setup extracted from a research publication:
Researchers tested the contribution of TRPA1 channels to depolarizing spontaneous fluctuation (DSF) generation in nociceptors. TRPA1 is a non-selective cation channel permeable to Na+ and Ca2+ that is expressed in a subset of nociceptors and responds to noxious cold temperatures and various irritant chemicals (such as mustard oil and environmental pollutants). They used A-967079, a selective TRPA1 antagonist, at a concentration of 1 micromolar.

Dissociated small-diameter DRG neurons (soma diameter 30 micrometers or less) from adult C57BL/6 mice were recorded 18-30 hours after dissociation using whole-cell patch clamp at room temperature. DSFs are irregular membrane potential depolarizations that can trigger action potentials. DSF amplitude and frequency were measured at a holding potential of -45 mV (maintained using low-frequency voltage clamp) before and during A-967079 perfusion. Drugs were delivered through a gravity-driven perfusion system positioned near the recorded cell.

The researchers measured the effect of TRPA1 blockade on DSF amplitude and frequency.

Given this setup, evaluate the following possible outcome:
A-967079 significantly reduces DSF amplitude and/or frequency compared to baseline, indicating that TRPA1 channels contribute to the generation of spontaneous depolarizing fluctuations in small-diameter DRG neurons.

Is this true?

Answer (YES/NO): YES